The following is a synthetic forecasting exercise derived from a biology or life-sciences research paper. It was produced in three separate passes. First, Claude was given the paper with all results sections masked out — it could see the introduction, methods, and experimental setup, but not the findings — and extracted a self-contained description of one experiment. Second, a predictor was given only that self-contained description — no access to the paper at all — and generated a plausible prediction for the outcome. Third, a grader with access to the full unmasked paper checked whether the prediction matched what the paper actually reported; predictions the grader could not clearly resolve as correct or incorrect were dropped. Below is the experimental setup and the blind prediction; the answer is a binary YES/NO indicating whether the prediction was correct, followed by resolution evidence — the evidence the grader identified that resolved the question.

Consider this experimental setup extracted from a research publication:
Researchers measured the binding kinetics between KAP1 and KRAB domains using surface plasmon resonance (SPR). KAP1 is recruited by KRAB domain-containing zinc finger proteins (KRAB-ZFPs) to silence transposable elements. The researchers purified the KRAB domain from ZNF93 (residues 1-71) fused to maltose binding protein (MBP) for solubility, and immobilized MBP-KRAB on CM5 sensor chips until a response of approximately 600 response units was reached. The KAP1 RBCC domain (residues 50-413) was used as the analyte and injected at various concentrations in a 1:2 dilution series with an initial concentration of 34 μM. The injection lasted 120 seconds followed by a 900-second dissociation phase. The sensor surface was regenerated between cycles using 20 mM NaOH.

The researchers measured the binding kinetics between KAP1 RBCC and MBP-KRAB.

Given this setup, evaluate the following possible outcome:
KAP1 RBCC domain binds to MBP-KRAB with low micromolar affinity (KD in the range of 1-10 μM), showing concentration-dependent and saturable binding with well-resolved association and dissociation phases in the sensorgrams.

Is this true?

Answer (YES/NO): NO